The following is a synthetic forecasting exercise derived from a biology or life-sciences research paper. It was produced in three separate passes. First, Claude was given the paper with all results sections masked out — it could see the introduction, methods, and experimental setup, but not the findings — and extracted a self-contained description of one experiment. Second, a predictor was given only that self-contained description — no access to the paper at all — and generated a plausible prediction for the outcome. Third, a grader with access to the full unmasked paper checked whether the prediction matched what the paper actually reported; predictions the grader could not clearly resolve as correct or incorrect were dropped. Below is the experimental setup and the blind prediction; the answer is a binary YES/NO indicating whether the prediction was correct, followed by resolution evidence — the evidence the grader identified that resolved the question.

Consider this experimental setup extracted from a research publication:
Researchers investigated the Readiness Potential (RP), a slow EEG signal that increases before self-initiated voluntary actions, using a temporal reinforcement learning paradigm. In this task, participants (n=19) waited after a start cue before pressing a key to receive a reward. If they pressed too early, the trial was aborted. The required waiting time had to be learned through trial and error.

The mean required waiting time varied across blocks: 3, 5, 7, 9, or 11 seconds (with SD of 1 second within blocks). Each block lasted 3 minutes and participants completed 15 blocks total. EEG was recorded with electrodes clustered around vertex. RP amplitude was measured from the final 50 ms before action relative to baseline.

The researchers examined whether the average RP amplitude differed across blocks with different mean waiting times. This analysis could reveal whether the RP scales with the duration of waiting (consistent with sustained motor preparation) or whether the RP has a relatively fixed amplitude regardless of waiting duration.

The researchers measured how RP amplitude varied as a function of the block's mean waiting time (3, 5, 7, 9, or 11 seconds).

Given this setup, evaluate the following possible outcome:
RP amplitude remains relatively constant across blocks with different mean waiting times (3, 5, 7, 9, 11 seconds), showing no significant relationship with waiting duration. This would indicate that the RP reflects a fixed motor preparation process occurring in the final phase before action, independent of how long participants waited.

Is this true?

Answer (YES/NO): YES